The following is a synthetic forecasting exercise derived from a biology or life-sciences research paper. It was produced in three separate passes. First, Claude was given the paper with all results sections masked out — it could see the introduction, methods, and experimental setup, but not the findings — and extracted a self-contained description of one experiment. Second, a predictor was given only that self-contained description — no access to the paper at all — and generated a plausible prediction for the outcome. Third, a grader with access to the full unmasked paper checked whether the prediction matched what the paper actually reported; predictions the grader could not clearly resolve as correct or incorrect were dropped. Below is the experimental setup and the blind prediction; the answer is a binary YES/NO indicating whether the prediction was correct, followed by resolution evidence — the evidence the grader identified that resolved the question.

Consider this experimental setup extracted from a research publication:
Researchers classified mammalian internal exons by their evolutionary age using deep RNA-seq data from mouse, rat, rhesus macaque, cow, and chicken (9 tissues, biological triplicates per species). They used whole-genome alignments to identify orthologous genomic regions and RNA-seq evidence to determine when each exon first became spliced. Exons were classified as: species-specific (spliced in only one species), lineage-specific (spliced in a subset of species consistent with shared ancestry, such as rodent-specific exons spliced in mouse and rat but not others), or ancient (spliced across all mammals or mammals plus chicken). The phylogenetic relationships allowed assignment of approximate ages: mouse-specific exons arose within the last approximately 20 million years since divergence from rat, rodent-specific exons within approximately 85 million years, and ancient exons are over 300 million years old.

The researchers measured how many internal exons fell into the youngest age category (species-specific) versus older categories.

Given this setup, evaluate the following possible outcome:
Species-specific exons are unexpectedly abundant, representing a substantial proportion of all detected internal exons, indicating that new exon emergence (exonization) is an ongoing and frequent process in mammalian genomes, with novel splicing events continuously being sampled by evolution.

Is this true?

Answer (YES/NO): NO